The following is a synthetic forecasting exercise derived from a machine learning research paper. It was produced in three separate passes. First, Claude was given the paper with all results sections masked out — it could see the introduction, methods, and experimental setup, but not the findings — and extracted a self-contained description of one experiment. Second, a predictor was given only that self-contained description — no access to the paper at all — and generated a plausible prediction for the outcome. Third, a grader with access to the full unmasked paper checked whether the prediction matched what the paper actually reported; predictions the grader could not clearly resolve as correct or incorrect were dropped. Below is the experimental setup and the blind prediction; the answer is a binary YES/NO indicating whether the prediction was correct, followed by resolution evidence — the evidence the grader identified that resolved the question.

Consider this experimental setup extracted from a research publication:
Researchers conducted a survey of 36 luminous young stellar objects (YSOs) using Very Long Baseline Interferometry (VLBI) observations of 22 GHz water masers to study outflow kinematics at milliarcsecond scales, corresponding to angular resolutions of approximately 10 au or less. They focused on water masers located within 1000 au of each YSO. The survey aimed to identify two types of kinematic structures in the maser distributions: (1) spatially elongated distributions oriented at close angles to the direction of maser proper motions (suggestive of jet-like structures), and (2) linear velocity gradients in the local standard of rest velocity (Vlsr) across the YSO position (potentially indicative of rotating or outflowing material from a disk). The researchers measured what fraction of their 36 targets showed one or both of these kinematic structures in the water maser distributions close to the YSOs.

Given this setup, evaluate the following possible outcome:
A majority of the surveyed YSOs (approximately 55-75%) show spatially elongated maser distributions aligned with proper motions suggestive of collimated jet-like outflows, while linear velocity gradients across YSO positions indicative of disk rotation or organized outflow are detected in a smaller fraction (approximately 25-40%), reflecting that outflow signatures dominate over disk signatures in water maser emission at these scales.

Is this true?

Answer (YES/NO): NO